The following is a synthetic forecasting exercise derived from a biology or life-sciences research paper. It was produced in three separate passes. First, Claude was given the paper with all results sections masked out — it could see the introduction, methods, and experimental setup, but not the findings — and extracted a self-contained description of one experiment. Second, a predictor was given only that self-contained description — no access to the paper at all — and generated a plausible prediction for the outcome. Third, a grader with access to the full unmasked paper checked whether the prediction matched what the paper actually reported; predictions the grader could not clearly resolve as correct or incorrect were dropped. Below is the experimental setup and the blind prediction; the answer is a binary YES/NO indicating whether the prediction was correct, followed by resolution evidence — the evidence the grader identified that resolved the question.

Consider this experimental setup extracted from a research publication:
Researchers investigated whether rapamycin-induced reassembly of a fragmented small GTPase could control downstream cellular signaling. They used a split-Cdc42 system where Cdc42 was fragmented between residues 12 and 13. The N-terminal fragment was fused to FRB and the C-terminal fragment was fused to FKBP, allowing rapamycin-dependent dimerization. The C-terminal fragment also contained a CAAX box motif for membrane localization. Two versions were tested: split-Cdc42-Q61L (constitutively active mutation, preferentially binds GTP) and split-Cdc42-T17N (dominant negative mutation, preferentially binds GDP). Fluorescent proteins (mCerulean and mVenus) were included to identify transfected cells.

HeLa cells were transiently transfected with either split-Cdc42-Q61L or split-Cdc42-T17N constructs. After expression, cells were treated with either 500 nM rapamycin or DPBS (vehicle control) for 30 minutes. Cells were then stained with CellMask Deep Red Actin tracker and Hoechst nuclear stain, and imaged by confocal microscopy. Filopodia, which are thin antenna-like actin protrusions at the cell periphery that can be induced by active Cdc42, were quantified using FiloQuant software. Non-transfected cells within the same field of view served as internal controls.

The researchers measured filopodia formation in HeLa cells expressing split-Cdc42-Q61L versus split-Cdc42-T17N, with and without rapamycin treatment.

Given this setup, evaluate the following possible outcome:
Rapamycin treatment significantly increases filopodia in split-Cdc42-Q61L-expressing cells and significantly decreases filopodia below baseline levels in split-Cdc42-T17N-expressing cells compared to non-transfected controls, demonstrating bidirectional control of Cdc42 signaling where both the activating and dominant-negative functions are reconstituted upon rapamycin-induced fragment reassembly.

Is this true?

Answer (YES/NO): NO